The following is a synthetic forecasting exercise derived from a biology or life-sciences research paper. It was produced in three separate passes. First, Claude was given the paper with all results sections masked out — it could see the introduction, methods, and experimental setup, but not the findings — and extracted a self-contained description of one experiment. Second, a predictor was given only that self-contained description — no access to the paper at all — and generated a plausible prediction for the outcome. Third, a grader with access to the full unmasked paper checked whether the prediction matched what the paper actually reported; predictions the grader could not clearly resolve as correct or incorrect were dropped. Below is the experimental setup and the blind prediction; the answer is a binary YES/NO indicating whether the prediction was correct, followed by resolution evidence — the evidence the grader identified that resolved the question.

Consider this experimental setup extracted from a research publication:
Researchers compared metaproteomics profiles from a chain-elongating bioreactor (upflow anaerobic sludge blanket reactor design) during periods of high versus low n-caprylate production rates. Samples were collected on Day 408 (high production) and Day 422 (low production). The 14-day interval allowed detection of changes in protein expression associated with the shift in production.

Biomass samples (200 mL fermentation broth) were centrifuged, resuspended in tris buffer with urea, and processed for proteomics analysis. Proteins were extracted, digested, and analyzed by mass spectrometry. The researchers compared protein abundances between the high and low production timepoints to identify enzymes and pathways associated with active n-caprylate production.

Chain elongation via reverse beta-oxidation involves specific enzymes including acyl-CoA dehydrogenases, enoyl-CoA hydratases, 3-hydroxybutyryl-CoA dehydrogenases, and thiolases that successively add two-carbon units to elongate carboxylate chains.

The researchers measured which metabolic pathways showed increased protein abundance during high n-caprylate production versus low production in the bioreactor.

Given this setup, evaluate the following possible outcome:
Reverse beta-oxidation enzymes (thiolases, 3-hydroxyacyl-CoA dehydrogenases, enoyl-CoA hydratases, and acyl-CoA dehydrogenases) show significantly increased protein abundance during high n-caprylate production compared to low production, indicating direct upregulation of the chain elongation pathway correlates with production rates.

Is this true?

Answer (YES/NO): YES